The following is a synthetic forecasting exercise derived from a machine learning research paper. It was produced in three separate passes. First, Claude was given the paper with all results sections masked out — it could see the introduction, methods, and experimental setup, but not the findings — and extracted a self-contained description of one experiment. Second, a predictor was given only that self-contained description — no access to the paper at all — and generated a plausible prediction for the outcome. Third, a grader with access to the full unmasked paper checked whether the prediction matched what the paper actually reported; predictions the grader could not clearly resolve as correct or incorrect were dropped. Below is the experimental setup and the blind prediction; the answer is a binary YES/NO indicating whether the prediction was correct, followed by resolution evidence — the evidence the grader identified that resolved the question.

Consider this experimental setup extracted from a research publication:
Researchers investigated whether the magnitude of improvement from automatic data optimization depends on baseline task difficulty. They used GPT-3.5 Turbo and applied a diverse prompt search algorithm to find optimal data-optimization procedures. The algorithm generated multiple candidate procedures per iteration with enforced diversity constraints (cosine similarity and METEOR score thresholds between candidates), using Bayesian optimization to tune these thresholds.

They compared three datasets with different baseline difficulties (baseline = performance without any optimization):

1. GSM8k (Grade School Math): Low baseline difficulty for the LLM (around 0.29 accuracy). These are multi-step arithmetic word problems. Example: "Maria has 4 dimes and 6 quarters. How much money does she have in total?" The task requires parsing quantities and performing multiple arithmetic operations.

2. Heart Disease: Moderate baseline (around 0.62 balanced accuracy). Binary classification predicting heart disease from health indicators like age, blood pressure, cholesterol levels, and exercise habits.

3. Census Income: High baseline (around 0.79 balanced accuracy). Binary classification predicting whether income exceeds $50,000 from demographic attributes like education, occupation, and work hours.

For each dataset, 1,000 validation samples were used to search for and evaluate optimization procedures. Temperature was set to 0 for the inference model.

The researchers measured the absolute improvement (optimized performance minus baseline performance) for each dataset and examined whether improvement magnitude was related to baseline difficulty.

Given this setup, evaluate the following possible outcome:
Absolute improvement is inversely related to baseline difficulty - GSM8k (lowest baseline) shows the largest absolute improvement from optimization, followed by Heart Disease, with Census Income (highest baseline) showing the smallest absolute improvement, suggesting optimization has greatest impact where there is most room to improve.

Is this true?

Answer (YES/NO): YES